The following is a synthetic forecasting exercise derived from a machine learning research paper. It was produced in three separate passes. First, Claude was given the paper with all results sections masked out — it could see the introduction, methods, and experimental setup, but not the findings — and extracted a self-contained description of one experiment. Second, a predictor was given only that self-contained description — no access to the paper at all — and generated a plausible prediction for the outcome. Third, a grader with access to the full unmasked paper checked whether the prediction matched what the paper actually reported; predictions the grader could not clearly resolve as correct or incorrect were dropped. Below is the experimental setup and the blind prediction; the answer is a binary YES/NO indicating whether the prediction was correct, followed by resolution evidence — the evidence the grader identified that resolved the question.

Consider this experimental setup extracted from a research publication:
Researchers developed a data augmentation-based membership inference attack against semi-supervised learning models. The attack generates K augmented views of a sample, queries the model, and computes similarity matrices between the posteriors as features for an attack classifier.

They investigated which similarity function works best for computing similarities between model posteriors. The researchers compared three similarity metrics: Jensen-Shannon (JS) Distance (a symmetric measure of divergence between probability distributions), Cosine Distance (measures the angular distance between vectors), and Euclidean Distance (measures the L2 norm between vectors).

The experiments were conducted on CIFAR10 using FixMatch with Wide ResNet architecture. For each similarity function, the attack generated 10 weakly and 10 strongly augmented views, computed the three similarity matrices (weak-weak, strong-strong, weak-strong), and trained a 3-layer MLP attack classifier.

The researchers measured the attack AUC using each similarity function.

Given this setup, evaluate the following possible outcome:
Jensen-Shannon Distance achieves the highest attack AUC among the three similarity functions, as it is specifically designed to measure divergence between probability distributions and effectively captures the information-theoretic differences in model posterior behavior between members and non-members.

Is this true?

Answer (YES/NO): YES